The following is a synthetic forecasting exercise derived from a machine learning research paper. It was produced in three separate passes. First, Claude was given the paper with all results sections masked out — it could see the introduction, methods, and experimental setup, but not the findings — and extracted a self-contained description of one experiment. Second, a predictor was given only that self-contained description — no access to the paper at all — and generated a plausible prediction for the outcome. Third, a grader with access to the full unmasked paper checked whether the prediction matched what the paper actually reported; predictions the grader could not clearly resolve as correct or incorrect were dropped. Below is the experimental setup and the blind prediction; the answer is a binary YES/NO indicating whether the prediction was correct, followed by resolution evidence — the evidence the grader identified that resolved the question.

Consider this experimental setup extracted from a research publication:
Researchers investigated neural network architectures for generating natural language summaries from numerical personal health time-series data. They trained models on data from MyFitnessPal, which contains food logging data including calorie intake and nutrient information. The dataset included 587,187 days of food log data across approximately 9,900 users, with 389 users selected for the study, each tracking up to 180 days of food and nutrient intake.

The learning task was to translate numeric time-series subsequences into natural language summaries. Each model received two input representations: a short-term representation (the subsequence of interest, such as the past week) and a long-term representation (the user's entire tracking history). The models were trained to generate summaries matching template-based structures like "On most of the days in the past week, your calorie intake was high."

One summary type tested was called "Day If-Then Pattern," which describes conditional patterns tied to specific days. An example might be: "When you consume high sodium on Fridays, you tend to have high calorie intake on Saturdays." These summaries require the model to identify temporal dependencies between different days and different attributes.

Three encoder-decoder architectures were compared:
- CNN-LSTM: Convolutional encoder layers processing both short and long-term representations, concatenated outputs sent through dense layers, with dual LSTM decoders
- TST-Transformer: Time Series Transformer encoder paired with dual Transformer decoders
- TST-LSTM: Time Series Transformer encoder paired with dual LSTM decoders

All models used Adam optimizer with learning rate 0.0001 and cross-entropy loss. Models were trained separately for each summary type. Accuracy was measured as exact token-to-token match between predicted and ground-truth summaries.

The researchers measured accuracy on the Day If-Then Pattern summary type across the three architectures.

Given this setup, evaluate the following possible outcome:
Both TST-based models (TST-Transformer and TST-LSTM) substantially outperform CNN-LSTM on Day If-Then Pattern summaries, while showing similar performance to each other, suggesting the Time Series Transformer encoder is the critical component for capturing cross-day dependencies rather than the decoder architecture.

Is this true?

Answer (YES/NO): NO